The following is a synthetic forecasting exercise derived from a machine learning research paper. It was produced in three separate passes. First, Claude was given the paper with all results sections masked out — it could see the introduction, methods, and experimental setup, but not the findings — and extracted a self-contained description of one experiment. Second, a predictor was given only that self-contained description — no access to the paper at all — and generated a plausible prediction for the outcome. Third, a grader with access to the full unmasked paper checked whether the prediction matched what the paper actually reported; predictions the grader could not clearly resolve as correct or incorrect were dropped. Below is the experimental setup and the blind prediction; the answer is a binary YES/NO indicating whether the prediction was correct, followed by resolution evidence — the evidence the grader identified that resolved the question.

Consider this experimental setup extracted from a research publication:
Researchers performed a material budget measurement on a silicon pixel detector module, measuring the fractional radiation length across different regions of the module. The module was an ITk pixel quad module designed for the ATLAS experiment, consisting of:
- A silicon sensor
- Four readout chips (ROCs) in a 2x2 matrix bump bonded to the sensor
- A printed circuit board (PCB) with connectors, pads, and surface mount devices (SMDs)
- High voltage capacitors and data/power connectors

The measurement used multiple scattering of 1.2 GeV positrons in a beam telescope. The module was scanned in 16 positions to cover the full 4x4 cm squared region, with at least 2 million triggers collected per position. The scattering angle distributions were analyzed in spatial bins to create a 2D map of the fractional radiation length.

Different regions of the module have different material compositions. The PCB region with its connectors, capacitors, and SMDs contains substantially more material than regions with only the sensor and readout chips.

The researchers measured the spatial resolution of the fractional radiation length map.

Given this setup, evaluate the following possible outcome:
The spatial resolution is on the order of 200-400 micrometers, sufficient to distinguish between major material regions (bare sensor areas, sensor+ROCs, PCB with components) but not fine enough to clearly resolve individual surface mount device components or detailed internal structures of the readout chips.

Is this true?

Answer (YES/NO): NO